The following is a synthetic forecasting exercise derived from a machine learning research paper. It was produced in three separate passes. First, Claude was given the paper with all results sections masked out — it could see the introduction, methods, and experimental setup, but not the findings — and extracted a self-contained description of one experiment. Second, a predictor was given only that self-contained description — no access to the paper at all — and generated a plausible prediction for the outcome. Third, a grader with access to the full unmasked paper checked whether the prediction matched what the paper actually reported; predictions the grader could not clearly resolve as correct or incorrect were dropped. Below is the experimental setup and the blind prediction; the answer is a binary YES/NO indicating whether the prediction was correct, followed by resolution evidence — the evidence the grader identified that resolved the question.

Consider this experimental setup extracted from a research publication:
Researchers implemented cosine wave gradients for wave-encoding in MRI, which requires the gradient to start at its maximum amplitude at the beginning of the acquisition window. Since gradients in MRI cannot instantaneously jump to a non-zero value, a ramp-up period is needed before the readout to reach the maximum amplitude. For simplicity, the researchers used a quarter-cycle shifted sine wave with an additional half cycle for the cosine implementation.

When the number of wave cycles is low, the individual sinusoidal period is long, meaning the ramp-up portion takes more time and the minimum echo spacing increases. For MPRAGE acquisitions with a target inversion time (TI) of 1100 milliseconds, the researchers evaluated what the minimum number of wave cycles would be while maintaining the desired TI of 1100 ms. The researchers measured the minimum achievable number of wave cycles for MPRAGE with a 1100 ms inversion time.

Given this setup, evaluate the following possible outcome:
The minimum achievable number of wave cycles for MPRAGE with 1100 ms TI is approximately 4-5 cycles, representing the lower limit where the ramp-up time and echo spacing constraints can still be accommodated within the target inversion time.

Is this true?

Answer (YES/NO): NO